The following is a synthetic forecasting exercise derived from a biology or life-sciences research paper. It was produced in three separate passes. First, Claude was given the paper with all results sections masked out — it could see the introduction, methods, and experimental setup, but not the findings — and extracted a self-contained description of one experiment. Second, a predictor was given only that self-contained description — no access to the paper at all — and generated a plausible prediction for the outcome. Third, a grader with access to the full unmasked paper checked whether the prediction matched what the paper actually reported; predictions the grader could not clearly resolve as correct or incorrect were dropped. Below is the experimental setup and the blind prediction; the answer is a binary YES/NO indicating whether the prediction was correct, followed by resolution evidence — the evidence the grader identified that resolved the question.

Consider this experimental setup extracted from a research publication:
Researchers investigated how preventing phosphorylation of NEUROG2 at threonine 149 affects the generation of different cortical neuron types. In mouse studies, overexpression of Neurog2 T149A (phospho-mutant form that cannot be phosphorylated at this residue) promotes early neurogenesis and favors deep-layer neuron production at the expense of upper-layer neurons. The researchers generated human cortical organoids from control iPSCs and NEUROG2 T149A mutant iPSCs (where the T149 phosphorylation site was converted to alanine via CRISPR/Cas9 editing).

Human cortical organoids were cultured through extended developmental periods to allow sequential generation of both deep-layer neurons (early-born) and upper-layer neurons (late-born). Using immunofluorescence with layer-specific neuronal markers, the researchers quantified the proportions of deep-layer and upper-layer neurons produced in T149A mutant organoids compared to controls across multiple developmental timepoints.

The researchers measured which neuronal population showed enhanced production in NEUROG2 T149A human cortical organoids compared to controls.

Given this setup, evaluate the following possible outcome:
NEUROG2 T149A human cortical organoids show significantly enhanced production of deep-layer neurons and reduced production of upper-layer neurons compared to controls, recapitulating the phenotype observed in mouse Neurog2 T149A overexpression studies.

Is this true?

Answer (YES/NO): NO